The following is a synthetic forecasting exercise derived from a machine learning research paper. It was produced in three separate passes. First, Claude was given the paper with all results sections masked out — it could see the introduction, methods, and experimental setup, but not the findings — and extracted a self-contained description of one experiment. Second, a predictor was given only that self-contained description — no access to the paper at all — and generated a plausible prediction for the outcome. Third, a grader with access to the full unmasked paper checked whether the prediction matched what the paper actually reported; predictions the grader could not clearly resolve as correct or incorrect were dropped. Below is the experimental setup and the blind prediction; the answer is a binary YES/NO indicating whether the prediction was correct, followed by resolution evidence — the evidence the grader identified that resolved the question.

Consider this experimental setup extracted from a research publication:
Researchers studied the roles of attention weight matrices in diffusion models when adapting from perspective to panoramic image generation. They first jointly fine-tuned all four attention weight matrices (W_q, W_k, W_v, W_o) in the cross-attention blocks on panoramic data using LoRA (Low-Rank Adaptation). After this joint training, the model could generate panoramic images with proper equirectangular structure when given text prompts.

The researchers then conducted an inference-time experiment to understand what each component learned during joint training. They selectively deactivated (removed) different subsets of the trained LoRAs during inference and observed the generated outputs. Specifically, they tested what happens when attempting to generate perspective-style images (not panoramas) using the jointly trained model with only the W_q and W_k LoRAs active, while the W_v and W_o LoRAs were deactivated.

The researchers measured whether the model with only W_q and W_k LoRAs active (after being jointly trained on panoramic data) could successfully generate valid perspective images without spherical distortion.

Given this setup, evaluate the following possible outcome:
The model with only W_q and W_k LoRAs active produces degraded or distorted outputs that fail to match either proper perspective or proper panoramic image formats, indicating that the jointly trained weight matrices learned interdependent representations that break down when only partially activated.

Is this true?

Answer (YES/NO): NO